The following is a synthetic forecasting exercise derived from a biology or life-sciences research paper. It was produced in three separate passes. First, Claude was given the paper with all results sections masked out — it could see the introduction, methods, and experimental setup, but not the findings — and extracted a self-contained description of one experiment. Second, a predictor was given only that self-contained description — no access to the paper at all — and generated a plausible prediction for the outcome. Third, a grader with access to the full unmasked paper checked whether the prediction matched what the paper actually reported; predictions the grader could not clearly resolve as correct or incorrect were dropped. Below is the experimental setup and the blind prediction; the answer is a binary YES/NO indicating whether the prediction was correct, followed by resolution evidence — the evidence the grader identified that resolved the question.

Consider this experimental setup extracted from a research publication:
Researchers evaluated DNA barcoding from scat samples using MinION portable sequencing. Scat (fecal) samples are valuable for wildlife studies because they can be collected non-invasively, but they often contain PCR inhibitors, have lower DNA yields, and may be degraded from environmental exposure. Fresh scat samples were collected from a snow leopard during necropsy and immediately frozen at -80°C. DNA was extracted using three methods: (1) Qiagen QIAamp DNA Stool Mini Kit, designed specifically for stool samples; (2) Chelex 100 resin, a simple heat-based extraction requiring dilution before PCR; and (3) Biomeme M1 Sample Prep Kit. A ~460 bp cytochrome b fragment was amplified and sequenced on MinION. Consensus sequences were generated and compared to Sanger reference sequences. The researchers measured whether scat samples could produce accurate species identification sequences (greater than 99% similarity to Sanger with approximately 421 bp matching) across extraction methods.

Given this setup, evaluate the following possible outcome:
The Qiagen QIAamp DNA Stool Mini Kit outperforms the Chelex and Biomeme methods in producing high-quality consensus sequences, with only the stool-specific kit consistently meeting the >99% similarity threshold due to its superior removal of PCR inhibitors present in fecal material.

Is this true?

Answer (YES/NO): NO